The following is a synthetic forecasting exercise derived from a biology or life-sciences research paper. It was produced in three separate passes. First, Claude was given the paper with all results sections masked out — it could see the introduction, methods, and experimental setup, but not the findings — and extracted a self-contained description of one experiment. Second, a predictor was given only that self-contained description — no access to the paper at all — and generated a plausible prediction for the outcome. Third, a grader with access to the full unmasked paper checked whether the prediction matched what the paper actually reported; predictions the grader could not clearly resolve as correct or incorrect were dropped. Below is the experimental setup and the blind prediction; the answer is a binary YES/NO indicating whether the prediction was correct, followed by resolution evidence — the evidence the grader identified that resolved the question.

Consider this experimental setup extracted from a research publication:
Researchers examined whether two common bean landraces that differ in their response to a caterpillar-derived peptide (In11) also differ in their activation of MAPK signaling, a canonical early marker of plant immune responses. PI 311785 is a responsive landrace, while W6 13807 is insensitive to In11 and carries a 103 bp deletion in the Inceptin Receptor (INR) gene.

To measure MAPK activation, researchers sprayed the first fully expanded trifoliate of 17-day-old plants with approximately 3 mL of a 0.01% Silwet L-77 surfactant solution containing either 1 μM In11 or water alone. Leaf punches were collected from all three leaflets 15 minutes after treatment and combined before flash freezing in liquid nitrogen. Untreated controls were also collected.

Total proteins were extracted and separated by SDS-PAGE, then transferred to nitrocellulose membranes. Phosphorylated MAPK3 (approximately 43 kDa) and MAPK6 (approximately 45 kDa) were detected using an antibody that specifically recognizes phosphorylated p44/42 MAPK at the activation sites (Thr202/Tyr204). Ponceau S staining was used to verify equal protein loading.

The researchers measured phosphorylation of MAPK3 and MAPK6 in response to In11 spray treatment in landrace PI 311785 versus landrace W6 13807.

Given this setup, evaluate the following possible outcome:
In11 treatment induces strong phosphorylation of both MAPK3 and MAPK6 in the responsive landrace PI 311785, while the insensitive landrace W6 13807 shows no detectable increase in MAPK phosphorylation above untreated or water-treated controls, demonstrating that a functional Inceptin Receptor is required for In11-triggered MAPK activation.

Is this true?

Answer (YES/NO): YES